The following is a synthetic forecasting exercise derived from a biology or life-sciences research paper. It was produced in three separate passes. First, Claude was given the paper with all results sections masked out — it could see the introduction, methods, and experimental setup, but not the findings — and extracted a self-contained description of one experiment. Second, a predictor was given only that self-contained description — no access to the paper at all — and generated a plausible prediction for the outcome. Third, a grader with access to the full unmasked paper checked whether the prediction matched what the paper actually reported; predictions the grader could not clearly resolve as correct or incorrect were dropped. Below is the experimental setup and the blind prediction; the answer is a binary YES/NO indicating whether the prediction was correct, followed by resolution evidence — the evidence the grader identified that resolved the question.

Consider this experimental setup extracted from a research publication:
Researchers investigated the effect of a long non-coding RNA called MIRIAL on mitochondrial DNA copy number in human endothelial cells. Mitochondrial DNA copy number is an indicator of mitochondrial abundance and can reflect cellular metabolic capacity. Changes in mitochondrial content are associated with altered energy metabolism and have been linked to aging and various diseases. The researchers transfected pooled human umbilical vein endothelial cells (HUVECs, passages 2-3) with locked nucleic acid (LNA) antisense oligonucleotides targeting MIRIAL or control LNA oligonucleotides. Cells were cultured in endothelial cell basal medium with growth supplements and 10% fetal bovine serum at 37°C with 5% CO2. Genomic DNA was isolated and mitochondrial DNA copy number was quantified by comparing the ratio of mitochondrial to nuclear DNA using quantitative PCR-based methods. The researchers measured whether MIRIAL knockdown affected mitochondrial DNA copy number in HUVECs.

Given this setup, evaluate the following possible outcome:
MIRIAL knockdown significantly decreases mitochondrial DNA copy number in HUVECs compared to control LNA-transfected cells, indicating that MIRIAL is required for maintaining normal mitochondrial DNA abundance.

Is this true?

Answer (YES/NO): NO